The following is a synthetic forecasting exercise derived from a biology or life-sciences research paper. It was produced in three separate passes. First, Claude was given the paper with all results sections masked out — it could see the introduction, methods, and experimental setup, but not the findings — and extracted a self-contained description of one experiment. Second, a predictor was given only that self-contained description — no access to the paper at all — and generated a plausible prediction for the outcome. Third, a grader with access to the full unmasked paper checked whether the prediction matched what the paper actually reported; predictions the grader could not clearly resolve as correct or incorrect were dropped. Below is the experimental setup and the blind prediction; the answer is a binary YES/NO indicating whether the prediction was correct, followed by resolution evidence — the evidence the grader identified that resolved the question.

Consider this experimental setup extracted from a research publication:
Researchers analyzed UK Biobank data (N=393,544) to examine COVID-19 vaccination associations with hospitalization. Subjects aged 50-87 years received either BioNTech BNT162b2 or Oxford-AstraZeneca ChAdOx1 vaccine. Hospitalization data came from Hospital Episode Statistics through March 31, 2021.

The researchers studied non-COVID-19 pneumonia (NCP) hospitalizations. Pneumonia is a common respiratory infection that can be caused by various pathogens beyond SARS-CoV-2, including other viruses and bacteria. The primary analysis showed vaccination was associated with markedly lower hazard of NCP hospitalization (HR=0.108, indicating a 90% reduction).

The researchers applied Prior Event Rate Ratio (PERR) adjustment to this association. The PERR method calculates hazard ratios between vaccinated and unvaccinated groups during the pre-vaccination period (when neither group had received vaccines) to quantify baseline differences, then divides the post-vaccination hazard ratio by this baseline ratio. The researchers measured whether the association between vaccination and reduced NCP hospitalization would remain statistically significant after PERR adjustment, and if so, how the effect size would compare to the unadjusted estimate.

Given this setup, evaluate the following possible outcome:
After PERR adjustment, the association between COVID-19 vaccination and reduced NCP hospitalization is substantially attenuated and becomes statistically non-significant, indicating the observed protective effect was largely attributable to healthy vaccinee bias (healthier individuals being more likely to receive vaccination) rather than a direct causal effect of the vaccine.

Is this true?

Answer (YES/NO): NO